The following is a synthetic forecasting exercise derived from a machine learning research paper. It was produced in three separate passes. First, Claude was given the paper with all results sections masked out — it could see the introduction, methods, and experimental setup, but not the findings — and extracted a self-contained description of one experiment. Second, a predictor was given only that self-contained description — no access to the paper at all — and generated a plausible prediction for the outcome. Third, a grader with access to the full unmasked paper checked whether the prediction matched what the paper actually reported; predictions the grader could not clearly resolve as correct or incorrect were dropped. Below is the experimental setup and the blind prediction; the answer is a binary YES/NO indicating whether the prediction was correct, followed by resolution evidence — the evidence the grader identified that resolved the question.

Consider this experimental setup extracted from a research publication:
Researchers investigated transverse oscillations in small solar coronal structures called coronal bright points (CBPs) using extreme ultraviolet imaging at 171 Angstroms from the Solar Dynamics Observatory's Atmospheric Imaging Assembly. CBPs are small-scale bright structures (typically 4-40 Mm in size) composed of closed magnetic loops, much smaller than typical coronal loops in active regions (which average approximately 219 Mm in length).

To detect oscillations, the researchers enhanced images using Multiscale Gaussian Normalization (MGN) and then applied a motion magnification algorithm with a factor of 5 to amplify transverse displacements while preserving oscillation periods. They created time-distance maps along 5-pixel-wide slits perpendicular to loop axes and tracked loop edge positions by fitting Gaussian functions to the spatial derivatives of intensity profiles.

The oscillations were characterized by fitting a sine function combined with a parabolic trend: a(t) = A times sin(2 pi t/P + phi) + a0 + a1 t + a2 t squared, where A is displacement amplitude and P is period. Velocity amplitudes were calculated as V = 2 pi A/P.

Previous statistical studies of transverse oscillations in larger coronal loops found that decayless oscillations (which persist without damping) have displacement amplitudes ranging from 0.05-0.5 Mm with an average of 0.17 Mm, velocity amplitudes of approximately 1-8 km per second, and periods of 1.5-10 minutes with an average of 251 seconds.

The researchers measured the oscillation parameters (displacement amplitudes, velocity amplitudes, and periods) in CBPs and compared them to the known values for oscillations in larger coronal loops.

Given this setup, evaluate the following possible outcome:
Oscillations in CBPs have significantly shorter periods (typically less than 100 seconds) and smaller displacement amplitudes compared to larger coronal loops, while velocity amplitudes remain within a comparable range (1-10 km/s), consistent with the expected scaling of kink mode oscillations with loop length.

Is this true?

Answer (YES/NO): NO